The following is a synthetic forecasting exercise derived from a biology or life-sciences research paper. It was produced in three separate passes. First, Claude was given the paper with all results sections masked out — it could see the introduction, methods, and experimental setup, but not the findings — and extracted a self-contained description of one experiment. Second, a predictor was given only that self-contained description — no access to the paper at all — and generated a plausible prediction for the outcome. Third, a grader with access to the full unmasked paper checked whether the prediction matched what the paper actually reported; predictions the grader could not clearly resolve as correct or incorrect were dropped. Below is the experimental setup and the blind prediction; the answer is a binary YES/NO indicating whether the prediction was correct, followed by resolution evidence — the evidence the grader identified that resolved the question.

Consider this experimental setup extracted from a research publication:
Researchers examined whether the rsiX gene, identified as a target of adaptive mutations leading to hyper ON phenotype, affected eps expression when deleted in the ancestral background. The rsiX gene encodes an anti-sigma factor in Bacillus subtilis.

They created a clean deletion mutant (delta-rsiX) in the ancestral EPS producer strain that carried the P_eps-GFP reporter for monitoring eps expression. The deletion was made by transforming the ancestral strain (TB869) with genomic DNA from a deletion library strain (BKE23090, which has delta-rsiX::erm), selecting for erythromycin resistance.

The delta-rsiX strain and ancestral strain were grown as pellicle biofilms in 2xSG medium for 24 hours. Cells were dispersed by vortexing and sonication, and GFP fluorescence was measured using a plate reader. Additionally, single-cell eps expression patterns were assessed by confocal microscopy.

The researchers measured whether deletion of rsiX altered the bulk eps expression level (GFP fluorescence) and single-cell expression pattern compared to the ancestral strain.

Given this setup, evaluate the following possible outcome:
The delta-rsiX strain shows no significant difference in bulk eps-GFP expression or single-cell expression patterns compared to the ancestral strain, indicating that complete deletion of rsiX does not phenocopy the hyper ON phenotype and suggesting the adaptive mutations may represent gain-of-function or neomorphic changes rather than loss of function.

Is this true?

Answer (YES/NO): NO